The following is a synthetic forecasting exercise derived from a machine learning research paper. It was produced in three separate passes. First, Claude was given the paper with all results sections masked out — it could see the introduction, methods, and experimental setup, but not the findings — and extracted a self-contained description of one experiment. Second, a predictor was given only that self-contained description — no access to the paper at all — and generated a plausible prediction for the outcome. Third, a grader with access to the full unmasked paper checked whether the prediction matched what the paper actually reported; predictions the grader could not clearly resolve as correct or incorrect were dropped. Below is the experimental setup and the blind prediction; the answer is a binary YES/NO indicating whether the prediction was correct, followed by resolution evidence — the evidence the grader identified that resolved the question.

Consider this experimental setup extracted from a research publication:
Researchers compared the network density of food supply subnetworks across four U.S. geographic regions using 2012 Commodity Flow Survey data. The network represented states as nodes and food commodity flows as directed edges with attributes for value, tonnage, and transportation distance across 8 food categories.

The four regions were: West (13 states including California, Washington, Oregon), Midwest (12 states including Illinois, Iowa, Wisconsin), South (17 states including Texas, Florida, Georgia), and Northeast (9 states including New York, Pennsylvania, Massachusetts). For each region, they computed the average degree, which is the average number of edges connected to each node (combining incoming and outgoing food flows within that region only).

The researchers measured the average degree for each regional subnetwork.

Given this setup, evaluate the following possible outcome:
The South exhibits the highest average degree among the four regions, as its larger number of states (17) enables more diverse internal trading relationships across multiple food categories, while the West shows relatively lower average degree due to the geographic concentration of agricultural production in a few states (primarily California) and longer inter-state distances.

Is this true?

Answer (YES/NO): NO